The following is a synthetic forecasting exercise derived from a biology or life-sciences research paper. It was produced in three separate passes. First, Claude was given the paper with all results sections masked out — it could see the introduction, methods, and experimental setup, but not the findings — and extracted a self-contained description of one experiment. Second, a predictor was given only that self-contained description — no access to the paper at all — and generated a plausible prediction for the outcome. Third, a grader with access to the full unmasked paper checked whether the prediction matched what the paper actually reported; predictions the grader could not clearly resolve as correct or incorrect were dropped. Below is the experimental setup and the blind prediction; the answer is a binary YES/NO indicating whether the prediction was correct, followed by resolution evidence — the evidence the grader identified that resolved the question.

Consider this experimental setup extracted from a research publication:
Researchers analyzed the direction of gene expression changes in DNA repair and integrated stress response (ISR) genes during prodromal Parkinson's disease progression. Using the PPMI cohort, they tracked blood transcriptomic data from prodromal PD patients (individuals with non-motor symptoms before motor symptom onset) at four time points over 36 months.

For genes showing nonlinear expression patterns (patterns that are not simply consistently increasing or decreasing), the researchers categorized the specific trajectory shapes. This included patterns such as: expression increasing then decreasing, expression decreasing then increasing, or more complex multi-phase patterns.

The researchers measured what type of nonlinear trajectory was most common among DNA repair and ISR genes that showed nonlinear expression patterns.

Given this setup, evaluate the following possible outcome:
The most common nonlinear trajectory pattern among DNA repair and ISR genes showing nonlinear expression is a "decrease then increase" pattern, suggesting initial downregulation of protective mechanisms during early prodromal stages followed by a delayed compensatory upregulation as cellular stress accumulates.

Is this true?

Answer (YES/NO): NO